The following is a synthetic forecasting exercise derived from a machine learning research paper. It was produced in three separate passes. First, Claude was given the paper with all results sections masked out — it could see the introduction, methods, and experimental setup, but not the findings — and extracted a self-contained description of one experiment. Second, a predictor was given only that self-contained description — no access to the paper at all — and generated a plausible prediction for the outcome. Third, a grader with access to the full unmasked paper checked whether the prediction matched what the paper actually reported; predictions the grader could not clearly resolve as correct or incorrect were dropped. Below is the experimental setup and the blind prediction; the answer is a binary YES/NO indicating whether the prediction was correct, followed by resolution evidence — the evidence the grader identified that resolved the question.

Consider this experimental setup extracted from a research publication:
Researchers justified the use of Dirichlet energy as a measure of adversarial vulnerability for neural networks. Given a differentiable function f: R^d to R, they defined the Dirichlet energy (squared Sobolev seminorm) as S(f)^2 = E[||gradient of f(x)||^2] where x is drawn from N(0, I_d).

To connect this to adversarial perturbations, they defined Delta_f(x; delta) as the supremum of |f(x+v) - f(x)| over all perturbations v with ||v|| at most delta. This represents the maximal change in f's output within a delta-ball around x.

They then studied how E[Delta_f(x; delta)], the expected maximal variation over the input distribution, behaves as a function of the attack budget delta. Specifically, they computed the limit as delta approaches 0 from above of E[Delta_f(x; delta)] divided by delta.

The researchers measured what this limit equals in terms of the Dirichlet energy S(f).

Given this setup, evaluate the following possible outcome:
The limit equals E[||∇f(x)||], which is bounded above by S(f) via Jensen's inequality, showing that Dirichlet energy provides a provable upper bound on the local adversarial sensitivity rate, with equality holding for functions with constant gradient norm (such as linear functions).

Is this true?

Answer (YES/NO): NO